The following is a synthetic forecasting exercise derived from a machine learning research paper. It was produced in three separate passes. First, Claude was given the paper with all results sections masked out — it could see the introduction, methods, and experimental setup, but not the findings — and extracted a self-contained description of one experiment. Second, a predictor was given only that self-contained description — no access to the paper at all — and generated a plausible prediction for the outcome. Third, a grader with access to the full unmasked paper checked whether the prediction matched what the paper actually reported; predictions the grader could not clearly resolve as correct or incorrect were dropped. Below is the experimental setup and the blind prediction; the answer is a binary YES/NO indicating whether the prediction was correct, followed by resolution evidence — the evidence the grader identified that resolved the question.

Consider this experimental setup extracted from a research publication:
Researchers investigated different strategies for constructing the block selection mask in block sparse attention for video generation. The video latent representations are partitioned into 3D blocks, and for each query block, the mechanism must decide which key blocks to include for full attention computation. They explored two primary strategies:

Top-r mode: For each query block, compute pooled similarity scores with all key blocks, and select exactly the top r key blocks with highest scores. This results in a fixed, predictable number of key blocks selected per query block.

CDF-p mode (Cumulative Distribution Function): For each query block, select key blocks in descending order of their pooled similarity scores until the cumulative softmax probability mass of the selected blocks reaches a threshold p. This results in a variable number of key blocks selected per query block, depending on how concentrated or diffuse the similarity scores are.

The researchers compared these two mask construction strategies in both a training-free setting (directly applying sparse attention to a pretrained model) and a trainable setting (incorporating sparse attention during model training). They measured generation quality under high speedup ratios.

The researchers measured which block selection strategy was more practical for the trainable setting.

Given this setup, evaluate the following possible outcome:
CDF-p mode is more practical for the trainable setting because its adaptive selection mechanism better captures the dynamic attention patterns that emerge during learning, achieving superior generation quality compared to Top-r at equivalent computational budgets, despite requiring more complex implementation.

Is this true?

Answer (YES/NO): NO